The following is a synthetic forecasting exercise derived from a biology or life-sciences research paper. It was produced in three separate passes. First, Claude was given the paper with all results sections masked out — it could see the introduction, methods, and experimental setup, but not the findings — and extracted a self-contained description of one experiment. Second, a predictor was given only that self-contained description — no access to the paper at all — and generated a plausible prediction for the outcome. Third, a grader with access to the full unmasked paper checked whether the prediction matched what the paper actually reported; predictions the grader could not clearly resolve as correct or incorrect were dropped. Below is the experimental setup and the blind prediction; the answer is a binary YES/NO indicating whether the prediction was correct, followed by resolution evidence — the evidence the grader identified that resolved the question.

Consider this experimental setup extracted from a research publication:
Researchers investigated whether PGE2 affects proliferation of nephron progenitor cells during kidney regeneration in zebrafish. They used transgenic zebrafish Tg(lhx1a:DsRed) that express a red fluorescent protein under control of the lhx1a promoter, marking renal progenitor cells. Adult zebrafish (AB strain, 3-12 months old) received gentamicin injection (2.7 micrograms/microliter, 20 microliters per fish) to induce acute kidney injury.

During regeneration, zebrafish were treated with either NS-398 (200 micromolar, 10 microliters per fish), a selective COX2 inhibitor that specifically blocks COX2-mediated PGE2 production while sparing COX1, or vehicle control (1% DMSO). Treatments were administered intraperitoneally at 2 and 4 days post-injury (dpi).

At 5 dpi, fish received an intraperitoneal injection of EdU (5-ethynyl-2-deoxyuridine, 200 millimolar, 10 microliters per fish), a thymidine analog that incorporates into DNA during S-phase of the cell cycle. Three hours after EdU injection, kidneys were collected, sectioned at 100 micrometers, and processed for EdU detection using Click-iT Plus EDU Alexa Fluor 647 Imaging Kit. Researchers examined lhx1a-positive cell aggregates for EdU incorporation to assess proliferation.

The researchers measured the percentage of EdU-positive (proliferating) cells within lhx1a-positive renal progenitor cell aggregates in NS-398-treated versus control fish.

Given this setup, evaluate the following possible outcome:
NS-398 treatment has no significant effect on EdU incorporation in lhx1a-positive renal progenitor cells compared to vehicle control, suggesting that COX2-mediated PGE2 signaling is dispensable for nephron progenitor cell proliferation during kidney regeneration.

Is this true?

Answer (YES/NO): NO